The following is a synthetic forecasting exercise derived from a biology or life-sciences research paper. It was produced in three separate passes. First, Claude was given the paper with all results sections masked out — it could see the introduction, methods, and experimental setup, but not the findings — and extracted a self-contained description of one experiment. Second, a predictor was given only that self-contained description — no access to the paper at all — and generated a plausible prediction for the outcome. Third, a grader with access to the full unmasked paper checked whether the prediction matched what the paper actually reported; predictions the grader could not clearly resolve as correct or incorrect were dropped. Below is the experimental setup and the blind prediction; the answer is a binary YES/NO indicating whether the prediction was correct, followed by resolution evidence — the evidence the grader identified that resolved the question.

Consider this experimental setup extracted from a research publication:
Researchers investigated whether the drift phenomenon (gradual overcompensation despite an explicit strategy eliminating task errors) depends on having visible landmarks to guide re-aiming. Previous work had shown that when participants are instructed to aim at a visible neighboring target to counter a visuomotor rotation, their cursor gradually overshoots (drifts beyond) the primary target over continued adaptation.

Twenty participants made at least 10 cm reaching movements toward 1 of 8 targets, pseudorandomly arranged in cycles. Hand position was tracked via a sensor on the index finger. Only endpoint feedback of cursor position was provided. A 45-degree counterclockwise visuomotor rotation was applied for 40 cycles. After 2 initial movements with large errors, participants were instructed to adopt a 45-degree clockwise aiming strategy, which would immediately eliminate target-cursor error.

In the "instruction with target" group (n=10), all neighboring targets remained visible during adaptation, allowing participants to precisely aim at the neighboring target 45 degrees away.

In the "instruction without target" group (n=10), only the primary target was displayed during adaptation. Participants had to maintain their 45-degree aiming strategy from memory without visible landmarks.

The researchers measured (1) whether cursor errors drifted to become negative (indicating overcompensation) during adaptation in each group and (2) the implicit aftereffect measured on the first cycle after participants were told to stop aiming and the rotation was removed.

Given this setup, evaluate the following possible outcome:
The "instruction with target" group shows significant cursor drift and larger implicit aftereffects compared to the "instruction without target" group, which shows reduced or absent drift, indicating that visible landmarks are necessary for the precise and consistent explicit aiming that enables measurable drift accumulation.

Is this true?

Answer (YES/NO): NO